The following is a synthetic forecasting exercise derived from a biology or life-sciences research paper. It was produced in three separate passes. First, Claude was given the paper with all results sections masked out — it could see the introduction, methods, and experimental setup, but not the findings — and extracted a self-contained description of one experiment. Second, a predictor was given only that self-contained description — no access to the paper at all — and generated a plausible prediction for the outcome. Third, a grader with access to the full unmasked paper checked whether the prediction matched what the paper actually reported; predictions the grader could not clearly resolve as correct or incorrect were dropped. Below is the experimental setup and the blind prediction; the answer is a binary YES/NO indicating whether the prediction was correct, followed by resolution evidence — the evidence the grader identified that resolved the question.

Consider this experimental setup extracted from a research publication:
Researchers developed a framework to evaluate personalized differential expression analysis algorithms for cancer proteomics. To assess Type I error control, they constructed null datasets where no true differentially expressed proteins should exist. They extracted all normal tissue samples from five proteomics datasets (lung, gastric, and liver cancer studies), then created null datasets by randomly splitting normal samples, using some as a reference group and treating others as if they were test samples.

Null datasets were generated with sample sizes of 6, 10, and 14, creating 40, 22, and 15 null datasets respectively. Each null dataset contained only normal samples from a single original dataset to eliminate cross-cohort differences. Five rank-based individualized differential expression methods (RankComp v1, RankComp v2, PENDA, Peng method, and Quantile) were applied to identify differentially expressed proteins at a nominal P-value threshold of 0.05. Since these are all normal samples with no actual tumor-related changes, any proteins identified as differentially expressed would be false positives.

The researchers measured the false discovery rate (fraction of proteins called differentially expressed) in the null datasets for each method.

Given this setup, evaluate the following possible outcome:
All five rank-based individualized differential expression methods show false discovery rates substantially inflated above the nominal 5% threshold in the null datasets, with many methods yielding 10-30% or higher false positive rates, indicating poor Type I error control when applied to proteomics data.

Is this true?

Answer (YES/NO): NO